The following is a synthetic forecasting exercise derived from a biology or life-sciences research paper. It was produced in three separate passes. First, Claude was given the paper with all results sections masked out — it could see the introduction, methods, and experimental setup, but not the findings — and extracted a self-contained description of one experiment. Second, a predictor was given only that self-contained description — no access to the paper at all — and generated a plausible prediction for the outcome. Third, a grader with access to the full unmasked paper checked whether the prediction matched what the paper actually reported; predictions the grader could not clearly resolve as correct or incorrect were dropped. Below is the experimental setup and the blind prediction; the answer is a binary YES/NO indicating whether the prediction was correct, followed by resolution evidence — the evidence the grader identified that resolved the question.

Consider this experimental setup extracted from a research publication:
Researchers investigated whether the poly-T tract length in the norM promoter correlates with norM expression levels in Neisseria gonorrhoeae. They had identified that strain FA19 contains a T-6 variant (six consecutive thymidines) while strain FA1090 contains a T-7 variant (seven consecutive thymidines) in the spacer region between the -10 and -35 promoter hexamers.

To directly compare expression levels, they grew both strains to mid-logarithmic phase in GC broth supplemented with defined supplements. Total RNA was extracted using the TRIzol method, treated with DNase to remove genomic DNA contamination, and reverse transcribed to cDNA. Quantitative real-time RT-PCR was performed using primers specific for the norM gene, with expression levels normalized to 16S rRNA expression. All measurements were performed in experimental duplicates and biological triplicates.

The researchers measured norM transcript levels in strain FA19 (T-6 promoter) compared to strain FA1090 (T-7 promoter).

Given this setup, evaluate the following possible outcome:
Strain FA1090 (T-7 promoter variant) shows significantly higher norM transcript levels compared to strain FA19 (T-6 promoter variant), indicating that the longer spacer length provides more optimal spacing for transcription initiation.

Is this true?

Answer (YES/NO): YES